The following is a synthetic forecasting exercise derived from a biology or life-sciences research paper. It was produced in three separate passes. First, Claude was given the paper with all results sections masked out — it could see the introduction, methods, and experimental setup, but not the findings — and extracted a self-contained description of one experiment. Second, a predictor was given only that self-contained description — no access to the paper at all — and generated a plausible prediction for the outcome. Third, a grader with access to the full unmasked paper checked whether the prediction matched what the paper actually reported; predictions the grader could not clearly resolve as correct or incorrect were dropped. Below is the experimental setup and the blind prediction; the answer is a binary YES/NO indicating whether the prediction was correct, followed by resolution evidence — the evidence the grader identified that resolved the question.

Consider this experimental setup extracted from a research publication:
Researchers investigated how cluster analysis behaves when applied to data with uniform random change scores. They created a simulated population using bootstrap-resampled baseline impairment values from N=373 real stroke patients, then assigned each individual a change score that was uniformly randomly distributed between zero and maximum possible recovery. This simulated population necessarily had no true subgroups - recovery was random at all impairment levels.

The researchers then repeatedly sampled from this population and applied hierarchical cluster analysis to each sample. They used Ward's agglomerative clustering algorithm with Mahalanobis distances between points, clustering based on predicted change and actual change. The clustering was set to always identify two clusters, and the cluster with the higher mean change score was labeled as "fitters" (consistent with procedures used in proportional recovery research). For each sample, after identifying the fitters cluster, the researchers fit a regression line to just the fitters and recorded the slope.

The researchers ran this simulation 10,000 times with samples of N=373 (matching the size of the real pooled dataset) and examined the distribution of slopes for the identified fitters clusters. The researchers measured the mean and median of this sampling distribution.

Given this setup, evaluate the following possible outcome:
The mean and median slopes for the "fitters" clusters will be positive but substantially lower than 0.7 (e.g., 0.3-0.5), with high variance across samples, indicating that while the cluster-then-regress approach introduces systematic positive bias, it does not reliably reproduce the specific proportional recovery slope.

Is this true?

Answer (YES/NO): NO